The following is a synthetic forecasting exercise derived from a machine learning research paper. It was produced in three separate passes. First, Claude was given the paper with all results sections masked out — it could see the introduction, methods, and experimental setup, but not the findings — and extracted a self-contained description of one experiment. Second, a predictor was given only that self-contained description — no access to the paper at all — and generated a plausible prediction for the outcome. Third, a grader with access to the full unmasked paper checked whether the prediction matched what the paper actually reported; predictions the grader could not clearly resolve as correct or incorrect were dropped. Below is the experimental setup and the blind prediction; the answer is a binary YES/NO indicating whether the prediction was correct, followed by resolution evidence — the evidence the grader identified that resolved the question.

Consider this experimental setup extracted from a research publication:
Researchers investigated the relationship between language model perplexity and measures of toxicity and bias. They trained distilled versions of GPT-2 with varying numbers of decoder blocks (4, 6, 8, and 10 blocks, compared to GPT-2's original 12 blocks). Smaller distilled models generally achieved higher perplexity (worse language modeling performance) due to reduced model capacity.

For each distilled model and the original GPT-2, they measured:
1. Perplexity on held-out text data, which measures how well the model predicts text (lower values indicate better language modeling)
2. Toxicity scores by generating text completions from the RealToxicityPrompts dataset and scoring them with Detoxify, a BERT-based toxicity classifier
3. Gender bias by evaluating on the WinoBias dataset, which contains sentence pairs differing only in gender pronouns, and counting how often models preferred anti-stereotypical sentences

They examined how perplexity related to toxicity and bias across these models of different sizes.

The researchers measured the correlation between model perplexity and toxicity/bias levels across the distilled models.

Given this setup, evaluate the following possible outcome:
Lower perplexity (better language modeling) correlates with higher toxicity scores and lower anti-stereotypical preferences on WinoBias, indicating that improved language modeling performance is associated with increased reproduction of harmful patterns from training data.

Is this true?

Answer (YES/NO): YES